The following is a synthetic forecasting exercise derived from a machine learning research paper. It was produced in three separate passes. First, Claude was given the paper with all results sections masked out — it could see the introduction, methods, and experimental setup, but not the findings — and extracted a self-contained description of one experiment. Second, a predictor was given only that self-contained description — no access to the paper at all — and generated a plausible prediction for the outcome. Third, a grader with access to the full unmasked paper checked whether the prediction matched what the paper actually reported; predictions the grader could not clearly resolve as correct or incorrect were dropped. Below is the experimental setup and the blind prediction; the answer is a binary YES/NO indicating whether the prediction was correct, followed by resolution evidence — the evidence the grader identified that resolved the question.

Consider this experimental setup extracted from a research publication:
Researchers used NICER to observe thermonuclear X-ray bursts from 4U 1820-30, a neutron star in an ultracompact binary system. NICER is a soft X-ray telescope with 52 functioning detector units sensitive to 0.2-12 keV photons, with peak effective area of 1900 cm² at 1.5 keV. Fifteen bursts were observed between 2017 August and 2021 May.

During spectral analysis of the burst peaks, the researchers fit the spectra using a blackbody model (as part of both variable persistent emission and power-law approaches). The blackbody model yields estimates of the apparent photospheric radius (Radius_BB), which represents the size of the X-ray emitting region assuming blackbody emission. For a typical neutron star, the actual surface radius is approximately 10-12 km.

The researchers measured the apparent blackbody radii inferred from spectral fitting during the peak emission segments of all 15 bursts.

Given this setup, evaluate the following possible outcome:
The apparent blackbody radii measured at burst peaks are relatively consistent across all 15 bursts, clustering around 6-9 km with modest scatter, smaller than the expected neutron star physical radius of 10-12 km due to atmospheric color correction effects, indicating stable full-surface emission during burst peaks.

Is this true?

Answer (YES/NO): NO